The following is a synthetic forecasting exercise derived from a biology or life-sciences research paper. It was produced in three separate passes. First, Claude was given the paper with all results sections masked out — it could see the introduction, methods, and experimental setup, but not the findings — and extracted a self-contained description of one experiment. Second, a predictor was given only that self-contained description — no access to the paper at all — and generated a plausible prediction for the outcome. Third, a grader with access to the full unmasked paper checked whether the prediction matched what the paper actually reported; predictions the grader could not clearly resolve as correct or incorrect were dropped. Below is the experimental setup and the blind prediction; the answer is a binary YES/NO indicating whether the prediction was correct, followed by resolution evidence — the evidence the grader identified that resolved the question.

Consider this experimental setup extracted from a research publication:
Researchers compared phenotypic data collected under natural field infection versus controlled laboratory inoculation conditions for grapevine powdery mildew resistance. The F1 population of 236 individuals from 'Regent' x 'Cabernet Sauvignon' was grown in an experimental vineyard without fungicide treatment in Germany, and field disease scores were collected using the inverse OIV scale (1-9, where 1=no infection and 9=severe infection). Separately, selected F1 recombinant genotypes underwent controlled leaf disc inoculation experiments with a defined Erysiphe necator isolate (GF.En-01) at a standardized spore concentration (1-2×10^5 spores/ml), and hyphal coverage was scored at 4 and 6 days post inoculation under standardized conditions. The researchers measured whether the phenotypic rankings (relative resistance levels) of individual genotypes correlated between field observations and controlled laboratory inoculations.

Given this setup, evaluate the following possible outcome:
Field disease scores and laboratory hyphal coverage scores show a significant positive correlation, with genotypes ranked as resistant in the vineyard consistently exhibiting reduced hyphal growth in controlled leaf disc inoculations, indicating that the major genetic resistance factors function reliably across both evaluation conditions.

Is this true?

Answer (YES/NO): NO